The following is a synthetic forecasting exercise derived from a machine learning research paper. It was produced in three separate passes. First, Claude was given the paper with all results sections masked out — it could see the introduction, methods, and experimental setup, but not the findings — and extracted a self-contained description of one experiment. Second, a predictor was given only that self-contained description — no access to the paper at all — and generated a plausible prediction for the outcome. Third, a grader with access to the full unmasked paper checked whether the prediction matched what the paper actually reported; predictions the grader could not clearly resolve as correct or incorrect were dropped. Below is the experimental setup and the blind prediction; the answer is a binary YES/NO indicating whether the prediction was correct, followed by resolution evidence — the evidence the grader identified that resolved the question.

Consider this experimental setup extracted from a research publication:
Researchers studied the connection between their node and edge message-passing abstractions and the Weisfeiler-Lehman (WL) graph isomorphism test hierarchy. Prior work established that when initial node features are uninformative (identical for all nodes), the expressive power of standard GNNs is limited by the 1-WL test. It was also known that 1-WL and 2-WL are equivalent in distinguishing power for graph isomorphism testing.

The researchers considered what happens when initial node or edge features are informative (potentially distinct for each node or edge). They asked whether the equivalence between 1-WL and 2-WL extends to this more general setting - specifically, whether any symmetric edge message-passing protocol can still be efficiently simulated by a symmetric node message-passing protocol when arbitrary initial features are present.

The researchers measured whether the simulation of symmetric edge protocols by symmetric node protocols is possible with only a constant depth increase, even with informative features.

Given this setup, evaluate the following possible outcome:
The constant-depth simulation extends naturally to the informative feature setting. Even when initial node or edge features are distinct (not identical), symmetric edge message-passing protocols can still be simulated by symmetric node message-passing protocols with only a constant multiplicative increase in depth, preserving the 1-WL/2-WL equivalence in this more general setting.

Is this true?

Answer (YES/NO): YES